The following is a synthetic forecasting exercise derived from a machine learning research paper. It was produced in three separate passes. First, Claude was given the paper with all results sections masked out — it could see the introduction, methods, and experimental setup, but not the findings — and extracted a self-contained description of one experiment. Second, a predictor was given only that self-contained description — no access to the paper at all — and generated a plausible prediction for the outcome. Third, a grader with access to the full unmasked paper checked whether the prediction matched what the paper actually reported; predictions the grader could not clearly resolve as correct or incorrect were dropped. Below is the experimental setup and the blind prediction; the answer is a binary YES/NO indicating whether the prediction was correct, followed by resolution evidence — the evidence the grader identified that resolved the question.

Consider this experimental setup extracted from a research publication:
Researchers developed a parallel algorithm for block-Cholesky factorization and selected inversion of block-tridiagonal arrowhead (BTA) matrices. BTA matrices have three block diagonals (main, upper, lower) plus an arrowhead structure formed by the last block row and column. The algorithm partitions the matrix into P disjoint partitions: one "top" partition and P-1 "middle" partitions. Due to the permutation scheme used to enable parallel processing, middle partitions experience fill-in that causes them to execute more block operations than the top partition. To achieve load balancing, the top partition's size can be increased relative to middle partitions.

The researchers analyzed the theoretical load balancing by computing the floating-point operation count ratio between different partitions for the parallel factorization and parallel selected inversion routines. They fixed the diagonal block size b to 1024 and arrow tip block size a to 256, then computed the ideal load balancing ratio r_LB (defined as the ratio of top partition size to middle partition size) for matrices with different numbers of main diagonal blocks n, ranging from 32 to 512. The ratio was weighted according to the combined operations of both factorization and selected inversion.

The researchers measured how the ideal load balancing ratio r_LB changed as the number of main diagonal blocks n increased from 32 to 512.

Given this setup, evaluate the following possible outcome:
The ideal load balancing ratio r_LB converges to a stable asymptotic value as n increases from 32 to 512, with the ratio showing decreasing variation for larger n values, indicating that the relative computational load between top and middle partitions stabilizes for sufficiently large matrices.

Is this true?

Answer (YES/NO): YES